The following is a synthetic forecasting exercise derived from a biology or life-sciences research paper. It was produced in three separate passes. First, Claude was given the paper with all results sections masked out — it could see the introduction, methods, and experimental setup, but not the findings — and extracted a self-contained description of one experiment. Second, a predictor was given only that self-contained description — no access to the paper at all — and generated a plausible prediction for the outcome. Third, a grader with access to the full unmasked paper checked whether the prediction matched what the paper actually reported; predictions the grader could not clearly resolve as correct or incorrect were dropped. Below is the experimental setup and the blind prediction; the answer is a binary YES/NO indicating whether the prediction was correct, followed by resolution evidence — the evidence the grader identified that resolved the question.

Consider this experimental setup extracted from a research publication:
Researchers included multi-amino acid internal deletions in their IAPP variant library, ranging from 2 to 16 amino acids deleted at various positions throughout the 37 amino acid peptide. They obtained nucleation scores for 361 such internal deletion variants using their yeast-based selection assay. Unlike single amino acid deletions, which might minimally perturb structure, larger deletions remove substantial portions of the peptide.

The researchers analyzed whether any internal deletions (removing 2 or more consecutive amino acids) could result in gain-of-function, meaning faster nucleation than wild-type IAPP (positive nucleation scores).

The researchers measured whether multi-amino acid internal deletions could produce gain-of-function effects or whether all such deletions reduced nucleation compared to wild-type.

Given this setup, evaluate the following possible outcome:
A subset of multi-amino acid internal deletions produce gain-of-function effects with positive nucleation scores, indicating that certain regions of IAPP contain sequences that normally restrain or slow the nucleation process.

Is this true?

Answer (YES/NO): YES